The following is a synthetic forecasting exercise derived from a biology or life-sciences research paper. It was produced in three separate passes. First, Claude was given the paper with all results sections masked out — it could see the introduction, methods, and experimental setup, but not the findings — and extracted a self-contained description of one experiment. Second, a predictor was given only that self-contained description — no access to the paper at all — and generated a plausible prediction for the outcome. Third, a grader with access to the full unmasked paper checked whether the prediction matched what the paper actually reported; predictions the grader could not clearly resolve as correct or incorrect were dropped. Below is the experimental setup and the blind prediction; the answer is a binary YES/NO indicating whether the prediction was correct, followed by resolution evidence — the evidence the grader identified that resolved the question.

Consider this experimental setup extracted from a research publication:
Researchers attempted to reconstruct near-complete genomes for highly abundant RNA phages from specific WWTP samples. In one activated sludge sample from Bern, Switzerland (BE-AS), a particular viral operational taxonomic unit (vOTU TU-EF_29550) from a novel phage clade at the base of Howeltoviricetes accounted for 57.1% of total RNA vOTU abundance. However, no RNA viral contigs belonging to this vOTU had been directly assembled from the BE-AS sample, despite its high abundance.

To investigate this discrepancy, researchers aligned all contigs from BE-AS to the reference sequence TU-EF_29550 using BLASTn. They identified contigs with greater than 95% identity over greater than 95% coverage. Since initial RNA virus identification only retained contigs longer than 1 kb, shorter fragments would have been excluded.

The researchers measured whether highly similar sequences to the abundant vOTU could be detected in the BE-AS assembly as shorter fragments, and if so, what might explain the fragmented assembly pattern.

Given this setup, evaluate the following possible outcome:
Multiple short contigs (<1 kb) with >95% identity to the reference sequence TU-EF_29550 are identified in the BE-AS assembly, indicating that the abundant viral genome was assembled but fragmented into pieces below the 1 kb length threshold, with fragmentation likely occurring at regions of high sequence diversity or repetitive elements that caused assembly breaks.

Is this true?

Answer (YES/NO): YES